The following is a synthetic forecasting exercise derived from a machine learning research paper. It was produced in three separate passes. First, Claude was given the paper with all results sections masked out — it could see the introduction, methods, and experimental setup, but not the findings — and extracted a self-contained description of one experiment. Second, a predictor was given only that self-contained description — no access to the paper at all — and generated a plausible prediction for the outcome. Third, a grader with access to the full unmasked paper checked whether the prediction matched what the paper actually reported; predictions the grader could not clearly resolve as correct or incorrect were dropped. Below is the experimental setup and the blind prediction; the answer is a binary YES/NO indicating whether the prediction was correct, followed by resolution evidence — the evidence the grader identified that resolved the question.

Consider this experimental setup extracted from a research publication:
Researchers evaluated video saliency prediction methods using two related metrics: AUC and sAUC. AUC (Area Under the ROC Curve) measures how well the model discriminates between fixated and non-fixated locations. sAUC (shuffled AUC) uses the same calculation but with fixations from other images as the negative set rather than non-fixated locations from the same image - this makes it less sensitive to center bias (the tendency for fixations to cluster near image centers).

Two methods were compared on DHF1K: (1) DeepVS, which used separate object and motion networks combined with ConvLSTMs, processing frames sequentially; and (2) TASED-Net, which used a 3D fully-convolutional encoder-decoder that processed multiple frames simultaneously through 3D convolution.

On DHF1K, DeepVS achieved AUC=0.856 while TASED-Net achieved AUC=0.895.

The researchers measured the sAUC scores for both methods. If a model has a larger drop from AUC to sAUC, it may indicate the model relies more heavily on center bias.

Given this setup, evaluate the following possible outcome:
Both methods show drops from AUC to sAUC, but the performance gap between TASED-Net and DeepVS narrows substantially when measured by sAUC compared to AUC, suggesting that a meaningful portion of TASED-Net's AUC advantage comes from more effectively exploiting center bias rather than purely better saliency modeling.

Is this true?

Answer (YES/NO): NO